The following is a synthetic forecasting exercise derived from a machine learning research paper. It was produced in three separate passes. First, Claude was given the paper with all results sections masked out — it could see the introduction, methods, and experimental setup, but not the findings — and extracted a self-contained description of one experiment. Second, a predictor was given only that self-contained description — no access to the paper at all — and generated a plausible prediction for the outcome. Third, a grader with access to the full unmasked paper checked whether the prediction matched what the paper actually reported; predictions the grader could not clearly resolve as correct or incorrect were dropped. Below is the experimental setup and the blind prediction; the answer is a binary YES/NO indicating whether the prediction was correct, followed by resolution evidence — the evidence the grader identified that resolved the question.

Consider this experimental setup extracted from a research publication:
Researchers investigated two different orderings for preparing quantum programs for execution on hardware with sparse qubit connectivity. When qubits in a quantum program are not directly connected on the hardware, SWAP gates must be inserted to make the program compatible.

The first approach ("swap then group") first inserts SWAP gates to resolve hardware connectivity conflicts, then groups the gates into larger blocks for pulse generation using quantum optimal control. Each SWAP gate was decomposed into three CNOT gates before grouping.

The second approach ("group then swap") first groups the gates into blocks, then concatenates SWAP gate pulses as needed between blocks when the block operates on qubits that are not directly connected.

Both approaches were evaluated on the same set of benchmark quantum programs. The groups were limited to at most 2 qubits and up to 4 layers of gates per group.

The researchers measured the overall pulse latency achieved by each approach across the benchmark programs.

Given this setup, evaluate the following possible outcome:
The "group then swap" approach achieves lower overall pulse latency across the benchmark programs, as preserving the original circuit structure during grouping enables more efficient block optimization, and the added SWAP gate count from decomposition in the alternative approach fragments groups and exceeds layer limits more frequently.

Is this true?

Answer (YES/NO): NO